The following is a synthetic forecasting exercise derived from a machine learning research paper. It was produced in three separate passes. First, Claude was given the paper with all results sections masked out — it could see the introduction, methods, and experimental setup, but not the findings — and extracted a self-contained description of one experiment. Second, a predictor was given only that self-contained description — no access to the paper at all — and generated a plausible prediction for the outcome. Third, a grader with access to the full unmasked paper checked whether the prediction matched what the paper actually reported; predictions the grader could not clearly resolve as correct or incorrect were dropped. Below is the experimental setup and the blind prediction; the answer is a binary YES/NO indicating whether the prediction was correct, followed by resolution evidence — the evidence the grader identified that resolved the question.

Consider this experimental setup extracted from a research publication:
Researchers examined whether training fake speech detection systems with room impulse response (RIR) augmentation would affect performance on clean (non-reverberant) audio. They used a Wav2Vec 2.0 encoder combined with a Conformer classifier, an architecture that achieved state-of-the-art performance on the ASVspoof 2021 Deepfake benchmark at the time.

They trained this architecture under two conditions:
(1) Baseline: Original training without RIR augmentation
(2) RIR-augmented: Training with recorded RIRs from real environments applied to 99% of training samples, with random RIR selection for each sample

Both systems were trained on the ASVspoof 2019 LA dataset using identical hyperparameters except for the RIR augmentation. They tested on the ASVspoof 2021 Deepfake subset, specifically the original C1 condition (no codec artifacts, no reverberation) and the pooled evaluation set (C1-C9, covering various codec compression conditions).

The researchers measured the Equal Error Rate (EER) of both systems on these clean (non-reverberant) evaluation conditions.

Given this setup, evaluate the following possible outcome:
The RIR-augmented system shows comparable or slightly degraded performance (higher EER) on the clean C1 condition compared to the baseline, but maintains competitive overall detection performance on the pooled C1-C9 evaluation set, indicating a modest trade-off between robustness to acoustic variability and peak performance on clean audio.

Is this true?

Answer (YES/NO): NO